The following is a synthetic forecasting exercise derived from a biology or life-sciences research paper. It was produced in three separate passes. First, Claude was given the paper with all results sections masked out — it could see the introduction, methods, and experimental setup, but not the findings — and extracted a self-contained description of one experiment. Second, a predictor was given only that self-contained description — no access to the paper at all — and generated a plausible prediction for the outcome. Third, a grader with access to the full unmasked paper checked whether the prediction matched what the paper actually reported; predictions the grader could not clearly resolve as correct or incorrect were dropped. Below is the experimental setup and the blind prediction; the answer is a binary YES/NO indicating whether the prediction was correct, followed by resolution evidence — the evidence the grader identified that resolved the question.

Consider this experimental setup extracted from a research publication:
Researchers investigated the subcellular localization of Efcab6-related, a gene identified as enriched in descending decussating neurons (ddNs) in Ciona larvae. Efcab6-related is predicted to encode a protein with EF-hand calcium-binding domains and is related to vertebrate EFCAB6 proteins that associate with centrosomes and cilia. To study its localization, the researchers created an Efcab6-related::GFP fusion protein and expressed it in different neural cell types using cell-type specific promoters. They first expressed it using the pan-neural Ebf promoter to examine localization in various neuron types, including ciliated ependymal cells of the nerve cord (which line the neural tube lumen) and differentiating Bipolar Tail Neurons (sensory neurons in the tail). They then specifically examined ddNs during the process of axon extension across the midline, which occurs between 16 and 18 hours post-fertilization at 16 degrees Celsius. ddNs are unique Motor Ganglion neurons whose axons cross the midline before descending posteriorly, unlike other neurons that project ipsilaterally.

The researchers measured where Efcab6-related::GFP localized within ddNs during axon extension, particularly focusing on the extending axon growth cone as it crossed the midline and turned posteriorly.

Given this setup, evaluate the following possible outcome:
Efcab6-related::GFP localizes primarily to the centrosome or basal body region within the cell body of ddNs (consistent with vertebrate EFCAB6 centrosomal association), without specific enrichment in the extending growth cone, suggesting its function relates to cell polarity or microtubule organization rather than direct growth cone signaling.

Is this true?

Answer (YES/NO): NO